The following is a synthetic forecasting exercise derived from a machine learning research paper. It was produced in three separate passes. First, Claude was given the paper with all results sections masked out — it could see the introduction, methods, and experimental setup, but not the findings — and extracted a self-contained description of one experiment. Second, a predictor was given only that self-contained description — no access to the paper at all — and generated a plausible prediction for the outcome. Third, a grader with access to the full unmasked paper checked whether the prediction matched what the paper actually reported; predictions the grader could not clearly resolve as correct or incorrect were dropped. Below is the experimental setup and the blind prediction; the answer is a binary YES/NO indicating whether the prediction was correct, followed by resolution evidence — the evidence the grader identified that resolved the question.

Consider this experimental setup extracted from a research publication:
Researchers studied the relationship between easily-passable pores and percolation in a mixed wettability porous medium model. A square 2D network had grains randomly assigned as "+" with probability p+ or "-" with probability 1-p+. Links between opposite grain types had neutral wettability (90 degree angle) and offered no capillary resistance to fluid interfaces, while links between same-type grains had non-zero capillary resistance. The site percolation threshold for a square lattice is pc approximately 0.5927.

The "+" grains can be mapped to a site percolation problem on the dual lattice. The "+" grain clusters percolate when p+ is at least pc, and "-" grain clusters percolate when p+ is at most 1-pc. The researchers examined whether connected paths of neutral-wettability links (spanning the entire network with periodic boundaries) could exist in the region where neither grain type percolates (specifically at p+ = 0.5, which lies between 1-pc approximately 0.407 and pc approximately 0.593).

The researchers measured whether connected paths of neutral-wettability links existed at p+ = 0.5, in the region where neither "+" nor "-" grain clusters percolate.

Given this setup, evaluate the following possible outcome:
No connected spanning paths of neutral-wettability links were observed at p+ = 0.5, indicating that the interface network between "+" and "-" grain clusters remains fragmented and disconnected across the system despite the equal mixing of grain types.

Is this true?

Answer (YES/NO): NO